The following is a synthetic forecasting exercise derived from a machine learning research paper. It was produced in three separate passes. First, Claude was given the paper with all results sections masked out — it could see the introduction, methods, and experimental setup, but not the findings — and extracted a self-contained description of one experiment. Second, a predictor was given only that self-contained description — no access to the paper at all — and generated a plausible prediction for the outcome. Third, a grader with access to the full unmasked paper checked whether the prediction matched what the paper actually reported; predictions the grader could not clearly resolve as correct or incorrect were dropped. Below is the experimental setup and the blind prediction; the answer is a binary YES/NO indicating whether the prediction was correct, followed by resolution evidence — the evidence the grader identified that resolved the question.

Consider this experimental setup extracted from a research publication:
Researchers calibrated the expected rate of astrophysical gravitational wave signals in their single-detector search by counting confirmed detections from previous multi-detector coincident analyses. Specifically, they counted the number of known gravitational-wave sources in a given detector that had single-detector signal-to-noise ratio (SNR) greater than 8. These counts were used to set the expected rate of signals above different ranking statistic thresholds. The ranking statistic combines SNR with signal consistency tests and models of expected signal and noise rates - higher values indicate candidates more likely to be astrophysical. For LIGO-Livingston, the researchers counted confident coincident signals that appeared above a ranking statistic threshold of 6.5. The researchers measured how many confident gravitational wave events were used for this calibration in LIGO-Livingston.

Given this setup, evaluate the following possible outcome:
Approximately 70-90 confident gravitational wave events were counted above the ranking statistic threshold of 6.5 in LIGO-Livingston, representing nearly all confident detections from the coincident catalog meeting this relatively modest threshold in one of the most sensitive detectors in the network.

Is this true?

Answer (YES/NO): NO